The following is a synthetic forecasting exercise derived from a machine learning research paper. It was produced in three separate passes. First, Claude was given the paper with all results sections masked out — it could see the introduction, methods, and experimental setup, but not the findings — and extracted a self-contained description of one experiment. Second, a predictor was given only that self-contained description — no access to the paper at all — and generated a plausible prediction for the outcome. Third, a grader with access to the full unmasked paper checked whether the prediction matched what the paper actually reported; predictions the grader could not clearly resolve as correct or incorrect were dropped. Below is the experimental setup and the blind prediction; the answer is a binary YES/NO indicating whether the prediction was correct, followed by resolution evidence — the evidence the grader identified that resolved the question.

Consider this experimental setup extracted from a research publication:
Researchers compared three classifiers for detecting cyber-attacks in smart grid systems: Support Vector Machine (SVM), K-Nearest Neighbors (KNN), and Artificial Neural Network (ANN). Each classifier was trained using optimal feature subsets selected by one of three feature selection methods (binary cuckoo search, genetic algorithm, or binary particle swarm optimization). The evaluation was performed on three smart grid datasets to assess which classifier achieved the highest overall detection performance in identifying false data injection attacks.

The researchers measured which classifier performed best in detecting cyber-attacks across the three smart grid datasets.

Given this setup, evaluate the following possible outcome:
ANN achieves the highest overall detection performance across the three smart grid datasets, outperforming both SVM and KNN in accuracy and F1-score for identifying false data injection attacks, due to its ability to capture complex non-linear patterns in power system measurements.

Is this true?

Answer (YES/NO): NO